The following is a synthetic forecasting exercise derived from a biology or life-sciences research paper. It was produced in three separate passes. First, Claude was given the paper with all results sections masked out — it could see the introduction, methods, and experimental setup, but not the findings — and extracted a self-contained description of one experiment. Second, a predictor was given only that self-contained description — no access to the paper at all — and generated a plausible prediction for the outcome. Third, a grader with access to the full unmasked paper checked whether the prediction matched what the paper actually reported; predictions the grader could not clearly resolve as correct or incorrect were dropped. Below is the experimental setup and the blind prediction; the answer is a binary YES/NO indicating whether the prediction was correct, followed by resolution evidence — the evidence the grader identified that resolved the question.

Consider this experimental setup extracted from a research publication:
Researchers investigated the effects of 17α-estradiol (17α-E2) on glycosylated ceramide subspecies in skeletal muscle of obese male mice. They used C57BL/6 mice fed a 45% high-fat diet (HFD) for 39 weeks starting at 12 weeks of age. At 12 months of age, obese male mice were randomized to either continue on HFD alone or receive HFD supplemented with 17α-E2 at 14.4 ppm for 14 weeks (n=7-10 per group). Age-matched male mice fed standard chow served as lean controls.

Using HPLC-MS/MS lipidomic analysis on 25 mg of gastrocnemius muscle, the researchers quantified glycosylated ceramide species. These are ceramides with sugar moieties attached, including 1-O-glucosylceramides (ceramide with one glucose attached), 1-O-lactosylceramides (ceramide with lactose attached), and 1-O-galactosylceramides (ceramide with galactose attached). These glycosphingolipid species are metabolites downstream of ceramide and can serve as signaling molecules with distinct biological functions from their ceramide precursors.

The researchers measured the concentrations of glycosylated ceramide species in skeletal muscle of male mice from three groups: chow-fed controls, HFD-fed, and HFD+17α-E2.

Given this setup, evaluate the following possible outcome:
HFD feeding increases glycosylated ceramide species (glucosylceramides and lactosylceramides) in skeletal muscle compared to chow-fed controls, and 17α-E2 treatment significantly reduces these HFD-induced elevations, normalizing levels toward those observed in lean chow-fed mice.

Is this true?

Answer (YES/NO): NO